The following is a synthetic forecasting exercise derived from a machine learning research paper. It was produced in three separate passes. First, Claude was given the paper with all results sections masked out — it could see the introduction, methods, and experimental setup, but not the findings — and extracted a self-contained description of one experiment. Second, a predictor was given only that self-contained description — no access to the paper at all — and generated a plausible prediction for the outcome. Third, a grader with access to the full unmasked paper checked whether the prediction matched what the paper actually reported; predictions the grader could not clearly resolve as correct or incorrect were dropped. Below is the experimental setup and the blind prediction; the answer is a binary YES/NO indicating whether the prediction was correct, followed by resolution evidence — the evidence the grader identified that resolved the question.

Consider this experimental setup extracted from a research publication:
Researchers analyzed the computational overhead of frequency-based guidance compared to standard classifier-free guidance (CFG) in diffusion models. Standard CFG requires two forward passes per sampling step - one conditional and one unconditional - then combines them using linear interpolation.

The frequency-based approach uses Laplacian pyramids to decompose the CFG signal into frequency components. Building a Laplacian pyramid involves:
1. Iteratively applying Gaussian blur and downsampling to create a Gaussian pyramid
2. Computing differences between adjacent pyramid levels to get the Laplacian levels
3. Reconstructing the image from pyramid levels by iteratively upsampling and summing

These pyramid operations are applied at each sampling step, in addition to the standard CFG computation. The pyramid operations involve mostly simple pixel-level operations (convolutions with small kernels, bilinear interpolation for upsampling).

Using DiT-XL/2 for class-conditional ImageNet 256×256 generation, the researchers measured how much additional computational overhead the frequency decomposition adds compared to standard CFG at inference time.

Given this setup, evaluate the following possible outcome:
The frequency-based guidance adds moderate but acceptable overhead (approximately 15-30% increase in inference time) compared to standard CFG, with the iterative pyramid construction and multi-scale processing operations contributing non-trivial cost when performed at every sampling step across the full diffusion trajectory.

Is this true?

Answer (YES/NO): NO